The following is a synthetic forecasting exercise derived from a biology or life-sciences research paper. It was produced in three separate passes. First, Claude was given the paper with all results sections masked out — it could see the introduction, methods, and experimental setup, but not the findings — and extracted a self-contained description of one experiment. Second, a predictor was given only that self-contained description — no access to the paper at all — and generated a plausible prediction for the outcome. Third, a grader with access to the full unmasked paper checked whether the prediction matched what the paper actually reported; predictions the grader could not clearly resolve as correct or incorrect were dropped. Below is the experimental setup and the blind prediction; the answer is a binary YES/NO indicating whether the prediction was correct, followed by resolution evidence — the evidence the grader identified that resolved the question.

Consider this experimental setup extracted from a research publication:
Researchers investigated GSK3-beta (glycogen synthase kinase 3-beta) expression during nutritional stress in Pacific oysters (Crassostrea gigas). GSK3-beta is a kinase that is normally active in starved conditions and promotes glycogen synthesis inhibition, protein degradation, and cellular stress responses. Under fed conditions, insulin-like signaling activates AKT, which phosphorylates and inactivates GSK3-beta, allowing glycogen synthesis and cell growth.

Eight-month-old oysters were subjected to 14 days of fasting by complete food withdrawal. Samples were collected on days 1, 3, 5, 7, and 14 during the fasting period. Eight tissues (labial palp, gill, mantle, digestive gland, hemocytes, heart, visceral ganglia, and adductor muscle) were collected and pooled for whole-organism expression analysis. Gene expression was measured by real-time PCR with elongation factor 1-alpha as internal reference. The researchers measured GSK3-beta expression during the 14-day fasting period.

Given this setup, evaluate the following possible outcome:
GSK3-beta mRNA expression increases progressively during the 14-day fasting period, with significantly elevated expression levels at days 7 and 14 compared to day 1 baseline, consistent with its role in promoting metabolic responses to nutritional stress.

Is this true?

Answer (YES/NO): NO